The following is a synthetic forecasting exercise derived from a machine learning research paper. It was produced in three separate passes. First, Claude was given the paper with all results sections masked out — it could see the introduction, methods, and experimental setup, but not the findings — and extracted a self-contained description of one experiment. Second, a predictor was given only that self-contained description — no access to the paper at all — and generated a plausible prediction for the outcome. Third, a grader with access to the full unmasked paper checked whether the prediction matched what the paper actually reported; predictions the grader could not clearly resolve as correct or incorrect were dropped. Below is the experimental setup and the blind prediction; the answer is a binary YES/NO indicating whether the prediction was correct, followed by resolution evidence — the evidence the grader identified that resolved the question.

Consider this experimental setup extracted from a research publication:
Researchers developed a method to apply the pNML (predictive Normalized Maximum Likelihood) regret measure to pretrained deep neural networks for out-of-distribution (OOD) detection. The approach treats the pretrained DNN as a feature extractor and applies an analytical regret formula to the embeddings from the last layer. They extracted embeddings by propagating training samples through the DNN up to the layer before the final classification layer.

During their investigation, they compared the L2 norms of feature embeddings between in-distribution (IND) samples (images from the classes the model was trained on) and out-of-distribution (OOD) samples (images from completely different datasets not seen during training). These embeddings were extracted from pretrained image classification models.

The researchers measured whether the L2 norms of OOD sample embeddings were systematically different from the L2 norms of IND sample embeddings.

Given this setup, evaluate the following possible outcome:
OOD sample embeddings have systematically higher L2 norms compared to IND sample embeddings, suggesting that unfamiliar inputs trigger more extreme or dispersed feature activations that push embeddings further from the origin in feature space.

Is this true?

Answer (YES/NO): NO